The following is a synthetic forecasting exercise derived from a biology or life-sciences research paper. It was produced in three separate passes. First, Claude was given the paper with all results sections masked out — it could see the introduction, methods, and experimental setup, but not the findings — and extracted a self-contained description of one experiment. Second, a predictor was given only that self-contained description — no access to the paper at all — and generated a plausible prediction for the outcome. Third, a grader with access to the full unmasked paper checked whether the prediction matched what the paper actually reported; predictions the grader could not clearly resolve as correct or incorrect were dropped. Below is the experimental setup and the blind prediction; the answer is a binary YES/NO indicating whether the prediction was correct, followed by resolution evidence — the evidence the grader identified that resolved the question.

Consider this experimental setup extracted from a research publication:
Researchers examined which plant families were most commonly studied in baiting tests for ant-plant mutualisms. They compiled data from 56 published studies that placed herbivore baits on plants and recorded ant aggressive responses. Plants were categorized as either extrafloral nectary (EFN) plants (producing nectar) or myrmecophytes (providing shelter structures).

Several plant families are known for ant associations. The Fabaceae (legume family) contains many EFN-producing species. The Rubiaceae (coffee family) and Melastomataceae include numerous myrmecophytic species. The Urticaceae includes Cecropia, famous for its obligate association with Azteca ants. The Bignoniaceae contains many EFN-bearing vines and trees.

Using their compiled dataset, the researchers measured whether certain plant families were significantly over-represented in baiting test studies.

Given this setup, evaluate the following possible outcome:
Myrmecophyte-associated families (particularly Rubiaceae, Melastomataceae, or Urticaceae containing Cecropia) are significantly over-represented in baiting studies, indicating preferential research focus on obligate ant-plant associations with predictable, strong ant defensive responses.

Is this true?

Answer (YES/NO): NO